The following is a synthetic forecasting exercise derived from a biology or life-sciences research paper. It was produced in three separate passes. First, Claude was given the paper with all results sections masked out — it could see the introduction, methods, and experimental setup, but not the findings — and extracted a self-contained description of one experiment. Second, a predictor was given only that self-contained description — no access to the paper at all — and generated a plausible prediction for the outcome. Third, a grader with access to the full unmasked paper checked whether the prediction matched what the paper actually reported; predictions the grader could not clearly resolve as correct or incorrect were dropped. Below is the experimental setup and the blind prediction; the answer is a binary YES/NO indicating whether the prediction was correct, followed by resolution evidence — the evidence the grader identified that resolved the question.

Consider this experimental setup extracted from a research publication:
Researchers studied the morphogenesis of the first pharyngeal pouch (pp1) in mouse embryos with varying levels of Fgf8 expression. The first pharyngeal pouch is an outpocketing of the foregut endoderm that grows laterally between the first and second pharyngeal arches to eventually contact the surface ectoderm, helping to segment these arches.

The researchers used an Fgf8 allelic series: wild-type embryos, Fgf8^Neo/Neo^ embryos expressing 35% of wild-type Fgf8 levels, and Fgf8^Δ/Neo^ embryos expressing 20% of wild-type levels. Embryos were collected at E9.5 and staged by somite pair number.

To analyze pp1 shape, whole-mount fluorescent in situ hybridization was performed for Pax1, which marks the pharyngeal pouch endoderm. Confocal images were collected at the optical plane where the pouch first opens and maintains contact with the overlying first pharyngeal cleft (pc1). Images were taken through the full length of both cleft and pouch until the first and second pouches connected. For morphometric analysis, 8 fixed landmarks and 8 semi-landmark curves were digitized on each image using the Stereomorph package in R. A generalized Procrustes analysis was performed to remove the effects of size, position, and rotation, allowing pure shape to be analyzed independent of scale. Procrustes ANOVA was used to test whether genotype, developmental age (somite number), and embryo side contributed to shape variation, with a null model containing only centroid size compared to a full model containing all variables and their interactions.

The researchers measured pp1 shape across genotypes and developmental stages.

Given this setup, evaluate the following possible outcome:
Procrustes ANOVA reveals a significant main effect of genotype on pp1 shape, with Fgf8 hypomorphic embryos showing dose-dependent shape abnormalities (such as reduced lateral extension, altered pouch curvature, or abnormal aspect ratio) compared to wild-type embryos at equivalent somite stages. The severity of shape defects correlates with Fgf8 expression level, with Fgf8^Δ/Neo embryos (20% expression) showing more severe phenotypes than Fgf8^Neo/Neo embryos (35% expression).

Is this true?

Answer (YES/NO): NO